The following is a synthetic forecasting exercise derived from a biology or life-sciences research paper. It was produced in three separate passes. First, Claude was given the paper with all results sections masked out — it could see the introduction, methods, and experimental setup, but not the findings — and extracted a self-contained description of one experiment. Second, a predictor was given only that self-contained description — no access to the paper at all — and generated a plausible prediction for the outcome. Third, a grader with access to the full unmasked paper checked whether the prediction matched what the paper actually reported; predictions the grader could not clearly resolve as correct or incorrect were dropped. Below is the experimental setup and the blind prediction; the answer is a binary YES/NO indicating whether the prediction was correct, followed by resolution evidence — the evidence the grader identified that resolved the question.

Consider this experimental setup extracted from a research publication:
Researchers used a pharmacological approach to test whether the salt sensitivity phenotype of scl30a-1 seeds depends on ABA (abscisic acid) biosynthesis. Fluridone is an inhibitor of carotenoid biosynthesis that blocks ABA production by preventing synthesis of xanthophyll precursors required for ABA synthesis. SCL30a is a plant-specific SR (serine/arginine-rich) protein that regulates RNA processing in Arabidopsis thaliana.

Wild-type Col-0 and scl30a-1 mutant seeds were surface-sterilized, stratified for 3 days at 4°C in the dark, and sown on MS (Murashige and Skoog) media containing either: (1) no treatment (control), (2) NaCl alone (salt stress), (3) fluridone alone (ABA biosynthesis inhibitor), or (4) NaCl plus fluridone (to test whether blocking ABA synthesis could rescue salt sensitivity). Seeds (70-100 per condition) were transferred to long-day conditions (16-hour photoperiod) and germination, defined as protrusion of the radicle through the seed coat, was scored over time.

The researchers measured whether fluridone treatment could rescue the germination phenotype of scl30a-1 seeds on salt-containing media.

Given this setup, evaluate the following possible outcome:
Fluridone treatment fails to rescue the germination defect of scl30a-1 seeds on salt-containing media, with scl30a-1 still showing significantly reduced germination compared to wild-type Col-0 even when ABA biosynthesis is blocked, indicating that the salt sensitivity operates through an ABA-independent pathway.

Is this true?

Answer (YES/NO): NO